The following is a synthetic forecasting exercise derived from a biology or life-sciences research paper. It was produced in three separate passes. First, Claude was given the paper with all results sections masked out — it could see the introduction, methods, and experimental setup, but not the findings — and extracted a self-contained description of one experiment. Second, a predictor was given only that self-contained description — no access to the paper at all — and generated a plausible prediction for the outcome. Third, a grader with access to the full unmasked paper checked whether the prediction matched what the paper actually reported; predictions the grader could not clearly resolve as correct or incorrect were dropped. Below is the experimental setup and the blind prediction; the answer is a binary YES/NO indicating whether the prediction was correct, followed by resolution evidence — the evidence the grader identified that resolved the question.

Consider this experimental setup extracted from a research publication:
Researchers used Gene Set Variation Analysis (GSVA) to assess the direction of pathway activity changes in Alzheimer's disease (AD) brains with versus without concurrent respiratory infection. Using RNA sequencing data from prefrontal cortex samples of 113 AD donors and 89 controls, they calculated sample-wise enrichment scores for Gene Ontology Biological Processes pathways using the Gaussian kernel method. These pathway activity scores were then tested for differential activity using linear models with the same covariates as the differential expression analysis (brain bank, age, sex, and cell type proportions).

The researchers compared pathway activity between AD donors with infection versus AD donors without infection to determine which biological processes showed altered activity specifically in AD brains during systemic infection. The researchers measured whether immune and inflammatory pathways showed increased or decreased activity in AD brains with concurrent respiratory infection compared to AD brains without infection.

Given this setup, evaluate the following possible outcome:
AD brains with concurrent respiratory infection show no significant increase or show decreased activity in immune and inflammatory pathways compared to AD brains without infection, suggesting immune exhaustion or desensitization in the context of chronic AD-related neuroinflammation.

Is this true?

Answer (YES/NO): YES